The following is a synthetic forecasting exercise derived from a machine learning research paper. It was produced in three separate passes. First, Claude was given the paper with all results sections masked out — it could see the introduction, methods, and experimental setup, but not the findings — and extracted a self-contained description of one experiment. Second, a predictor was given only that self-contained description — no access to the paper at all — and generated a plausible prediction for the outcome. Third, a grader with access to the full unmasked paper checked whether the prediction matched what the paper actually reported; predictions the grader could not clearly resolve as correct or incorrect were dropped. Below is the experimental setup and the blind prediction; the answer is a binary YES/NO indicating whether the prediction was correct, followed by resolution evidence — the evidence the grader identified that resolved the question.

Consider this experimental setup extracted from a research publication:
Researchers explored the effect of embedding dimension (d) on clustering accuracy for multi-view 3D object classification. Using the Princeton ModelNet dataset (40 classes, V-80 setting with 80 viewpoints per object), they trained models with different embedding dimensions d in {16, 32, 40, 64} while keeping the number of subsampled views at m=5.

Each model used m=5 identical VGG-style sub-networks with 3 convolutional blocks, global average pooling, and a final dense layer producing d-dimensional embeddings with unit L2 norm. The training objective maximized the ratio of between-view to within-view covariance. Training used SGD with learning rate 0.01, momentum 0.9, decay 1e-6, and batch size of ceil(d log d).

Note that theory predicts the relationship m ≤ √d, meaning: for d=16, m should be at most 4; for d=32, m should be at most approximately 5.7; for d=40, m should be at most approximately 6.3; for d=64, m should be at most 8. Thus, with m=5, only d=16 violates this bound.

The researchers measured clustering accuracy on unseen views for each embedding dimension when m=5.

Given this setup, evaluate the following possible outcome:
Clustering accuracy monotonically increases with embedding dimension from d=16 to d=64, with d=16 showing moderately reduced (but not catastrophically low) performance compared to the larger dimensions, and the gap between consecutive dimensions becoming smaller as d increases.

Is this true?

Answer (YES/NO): NO